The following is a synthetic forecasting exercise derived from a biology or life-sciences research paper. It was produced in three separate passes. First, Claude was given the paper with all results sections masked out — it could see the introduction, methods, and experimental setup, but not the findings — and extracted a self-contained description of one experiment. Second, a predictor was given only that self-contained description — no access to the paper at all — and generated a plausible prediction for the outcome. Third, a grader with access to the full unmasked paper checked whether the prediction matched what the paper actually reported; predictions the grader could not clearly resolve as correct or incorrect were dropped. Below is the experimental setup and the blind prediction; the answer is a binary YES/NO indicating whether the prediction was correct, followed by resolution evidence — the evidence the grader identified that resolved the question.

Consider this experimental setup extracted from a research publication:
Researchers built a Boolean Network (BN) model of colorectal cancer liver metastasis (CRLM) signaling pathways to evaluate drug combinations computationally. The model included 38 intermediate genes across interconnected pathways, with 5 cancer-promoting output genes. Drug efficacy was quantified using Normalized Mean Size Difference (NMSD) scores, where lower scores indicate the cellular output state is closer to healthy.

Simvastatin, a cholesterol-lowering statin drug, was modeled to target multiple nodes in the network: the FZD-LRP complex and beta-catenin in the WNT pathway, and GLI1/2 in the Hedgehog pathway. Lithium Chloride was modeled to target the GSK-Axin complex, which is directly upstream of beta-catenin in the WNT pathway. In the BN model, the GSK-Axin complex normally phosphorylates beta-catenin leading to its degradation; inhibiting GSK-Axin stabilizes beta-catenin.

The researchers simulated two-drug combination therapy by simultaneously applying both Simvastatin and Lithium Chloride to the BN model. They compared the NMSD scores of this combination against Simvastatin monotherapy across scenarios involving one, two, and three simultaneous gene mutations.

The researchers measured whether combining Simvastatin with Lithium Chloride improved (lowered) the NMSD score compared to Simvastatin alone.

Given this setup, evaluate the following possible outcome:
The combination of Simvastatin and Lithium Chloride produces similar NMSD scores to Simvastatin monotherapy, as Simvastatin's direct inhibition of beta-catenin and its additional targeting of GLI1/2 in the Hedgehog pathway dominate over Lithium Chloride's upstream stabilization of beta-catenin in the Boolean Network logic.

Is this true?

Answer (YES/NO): YES